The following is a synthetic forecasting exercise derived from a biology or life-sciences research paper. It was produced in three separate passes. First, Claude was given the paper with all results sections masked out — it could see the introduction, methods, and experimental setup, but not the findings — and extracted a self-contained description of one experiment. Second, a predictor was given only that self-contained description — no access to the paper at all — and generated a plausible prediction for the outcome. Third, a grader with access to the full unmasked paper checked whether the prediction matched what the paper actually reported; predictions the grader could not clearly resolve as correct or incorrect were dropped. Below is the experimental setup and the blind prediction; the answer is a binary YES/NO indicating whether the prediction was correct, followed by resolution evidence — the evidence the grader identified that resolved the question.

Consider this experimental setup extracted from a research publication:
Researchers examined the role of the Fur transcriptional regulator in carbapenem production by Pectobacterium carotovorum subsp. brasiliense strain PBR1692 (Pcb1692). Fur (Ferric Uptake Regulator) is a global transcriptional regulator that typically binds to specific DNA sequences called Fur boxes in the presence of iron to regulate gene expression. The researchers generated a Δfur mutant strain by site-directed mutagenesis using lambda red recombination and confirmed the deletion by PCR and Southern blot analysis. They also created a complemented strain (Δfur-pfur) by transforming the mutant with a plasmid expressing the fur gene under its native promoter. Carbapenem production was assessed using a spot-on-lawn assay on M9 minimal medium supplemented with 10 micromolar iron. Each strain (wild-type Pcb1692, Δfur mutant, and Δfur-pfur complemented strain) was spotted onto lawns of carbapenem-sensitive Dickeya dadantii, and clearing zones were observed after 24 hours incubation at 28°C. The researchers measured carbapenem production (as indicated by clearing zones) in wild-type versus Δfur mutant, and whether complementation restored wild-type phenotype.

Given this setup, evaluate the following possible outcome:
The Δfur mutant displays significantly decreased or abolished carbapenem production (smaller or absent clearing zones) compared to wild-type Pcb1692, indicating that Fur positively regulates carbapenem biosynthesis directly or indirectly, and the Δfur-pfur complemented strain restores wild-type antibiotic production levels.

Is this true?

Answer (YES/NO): YES